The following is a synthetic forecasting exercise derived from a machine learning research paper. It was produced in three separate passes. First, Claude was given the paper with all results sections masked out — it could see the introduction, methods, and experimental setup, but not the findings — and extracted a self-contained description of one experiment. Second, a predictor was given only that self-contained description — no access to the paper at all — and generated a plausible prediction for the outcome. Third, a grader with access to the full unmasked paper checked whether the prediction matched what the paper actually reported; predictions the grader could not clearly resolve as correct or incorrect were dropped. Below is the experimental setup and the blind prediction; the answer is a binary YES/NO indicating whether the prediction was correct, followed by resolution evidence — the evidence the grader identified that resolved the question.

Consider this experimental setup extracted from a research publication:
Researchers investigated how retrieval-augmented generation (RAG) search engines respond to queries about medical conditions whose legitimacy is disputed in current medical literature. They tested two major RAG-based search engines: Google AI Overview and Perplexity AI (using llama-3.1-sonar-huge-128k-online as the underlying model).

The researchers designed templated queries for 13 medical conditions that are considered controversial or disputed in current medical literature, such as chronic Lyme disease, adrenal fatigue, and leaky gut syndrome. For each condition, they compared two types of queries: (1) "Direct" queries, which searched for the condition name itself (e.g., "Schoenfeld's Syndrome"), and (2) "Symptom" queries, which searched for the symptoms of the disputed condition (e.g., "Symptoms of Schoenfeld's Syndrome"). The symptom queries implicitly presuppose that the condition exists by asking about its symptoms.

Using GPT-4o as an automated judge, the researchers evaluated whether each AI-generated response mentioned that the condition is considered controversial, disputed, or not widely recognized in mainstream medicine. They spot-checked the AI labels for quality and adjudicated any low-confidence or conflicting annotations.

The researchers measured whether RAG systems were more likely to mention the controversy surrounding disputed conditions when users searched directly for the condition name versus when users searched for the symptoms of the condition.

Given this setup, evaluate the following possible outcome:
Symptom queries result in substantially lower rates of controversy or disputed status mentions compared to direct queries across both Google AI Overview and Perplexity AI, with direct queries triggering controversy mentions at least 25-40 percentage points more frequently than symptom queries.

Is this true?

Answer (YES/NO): YES